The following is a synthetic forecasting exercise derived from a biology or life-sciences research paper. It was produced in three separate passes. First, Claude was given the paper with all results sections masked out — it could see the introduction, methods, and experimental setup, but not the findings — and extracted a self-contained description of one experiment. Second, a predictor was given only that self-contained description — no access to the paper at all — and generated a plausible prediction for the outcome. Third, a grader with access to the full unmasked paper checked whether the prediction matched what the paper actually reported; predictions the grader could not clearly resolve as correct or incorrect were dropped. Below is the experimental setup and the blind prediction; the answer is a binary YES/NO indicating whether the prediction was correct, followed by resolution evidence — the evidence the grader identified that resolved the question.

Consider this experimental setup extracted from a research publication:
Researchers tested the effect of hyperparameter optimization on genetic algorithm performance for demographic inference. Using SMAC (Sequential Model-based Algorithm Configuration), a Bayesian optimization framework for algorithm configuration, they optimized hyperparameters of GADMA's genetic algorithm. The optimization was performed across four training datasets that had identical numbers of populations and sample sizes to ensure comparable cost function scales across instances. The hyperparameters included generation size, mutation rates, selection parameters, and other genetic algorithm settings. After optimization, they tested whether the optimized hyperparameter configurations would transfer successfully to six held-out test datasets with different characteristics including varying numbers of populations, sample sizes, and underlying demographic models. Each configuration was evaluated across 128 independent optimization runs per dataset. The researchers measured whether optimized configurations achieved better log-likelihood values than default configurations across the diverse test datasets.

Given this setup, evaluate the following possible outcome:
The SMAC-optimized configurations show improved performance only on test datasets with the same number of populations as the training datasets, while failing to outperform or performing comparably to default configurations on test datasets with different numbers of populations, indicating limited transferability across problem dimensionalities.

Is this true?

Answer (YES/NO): NO